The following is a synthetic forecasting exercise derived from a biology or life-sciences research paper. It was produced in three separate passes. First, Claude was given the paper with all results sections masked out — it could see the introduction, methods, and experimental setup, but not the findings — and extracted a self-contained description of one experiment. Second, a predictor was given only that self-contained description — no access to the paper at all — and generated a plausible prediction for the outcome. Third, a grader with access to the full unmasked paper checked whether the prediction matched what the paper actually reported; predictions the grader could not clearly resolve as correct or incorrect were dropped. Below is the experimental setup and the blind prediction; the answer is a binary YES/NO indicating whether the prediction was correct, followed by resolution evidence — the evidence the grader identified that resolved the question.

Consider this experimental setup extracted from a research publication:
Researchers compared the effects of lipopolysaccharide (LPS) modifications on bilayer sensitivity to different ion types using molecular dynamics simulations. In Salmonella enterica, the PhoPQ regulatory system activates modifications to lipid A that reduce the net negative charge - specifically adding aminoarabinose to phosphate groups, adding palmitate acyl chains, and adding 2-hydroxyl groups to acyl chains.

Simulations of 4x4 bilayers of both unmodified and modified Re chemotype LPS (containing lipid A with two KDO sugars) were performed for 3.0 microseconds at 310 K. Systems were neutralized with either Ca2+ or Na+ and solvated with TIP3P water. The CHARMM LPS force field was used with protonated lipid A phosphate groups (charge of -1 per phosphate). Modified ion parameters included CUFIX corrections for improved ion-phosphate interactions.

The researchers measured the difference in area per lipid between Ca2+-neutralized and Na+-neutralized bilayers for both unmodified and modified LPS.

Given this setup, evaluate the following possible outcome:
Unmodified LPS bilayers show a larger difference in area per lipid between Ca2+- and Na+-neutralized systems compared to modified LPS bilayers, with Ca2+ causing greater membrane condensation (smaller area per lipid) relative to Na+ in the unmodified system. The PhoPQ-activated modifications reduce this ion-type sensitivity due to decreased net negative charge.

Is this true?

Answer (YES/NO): YES